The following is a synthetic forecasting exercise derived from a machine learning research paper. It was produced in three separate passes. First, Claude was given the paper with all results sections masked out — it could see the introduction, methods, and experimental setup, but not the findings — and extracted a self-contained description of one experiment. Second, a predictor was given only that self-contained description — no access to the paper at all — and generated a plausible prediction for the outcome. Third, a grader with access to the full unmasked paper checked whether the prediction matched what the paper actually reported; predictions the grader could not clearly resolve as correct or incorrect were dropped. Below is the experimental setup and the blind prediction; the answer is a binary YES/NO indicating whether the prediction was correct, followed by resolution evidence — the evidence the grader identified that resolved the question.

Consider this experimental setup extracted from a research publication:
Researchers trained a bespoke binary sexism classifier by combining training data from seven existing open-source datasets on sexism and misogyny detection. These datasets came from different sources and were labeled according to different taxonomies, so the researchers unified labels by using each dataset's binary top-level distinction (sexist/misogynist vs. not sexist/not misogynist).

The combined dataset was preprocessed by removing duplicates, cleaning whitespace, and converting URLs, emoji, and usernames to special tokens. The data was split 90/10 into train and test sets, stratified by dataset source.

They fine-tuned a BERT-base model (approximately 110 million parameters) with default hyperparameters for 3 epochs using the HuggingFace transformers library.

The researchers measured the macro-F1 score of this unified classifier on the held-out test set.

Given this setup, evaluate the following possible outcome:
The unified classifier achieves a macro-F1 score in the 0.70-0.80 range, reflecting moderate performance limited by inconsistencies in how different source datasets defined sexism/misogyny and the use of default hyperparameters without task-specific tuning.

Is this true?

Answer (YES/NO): NO